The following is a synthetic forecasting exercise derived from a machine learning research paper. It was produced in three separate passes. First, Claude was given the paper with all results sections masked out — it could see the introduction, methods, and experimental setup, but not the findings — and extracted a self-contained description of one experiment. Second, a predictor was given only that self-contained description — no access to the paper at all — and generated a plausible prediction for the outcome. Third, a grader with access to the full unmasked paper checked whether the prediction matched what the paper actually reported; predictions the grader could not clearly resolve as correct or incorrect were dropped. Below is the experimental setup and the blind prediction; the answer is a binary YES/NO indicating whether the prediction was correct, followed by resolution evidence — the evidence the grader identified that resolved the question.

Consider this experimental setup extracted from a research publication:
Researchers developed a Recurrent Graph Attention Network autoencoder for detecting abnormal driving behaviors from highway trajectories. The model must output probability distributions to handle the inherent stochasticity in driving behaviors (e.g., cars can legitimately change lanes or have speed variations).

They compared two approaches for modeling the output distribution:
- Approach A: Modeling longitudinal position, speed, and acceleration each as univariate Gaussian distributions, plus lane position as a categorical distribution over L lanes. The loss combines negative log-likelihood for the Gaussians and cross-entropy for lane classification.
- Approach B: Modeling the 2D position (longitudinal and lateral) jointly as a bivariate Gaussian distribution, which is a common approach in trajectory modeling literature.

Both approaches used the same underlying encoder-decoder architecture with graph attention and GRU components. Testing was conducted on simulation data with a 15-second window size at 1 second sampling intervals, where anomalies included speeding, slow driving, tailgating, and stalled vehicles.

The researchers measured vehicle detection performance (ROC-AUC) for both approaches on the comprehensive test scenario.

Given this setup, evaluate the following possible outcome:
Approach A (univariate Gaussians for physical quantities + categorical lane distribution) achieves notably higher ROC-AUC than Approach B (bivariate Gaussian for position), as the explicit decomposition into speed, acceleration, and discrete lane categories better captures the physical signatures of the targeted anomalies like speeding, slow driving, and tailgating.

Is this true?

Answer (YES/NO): YES